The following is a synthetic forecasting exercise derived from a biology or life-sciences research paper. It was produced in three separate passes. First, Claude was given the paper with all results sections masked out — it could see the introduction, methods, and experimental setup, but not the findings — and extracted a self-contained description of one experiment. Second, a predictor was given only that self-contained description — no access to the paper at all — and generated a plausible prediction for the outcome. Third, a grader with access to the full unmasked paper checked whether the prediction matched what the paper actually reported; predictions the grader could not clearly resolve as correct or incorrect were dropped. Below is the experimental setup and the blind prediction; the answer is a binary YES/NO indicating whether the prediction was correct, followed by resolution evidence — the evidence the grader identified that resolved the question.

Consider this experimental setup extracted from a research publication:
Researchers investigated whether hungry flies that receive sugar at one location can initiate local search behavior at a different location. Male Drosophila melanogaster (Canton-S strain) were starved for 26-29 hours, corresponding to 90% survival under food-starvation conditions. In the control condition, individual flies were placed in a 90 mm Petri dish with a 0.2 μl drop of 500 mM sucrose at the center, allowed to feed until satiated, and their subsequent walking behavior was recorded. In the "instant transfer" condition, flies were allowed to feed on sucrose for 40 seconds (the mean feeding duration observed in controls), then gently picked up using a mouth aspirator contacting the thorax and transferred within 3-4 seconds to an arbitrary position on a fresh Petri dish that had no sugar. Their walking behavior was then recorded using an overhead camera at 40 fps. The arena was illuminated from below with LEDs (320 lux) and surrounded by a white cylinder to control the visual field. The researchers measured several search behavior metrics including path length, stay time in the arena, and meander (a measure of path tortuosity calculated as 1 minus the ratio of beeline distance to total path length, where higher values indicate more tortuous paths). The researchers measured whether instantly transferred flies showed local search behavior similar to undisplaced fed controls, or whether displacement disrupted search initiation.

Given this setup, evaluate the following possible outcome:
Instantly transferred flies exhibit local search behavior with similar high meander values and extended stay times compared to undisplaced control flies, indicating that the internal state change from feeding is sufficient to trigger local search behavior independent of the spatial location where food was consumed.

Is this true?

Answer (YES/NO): YES